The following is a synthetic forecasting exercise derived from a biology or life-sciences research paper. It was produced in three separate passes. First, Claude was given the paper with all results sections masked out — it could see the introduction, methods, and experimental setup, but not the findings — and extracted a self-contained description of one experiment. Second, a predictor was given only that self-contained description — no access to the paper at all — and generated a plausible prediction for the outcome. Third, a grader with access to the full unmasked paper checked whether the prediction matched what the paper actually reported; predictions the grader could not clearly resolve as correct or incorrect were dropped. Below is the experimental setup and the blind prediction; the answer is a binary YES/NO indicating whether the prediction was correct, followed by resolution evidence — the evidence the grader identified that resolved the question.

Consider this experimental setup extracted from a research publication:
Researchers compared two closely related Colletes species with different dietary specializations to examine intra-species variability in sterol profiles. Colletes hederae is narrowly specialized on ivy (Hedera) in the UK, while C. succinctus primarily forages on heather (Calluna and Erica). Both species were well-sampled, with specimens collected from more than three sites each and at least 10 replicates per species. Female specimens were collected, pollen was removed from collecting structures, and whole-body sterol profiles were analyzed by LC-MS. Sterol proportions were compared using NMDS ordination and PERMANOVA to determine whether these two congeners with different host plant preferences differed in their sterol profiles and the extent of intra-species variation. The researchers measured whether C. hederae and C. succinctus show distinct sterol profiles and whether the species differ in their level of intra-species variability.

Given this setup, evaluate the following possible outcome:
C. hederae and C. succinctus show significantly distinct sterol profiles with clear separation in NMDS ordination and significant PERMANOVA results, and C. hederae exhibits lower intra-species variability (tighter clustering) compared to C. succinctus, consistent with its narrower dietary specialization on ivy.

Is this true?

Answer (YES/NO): NO